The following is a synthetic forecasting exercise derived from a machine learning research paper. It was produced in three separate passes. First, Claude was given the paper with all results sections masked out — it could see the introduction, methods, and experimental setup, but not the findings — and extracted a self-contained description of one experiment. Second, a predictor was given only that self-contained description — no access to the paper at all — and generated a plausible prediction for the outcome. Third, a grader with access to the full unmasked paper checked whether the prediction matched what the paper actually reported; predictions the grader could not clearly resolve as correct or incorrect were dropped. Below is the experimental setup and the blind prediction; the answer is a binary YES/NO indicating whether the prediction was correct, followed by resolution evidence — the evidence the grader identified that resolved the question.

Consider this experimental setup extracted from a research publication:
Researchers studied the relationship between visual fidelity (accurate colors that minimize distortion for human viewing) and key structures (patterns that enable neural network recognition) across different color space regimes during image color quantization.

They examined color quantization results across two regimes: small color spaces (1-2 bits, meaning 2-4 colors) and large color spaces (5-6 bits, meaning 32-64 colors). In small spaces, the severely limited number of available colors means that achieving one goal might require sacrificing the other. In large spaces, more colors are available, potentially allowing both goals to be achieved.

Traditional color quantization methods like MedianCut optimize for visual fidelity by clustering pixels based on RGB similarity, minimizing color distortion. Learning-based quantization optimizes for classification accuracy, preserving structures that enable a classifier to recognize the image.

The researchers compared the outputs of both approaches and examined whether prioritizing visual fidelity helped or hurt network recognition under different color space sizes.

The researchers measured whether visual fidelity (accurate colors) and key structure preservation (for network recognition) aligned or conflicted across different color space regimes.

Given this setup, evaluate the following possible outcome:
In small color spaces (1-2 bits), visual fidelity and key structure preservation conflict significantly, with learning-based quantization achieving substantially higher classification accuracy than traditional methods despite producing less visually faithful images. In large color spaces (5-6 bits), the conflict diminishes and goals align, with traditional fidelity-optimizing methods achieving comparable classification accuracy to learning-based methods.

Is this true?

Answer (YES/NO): YES